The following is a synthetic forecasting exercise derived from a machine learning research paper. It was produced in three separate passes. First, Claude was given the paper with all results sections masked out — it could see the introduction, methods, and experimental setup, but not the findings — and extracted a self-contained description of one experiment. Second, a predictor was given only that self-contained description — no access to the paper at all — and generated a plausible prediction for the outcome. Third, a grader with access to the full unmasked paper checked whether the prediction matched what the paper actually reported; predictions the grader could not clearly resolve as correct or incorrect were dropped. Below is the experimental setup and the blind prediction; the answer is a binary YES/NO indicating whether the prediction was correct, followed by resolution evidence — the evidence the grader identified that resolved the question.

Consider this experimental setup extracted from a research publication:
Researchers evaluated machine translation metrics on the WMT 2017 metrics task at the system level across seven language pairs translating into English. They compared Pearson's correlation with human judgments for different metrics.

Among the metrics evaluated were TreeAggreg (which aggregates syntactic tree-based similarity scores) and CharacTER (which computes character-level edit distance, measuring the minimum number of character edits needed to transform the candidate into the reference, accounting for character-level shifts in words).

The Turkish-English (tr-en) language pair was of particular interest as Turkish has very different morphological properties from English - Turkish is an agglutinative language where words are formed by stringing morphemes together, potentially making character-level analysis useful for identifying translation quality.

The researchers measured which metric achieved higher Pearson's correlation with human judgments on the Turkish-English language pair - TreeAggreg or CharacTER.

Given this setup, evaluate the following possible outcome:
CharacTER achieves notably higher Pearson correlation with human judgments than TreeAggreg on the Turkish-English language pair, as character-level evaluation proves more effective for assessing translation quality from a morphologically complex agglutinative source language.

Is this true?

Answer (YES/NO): NO